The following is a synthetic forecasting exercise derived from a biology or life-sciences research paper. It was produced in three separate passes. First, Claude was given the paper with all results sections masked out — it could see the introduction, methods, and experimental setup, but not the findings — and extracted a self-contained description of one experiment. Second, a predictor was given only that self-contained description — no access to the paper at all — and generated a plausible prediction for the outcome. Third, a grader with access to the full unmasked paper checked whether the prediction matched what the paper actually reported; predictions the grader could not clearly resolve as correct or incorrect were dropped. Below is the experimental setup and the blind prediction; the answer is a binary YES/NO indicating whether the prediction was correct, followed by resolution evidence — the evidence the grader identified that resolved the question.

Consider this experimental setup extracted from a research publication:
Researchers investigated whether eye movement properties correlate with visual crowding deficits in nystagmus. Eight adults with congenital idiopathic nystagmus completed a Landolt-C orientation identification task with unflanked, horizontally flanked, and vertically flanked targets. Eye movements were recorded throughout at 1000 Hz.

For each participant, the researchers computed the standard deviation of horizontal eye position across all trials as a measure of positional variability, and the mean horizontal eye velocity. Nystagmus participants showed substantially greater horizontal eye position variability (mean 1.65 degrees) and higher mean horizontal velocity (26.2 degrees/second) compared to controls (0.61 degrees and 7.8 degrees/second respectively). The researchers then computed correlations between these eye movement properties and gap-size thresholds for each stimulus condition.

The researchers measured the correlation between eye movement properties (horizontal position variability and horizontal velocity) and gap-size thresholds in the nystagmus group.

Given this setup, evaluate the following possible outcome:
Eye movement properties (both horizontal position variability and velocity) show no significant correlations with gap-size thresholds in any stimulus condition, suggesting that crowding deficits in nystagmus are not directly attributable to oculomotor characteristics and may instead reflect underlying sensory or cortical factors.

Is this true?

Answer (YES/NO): NO